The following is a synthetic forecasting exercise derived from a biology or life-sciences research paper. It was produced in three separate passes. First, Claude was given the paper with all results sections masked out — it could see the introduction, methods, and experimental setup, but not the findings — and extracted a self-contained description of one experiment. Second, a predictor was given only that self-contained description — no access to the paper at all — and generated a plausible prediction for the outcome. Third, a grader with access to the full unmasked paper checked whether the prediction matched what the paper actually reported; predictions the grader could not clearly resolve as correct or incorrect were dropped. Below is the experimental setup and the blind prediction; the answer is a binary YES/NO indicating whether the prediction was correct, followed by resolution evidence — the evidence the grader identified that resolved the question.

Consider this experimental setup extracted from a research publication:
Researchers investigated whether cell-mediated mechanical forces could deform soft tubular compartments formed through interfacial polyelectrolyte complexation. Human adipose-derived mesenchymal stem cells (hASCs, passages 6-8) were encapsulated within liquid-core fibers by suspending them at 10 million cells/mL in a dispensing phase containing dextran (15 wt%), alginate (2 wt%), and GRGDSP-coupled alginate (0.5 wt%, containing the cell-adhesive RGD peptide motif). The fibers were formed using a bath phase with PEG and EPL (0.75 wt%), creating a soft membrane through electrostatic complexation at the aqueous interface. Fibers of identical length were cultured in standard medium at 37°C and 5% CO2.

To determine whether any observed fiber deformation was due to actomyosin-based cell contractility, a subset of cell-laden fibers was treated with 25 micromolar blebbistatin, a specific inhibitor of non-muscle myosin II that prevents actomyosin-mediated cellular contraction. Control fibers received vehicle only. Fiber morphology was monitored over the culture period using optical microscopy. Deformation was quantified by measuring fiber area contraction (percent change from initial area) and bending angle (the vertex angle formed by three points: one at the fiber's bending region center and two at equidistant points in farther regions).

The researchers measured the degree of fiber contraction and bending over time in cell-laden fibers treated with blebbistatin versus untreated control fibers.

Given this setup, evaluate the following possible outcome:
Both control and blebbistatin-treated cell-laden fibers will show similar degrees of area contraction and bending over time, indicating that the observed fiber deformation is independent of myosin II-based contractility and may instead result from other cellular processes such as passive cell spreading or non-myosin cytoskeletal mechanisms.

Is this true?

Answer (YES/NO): NO